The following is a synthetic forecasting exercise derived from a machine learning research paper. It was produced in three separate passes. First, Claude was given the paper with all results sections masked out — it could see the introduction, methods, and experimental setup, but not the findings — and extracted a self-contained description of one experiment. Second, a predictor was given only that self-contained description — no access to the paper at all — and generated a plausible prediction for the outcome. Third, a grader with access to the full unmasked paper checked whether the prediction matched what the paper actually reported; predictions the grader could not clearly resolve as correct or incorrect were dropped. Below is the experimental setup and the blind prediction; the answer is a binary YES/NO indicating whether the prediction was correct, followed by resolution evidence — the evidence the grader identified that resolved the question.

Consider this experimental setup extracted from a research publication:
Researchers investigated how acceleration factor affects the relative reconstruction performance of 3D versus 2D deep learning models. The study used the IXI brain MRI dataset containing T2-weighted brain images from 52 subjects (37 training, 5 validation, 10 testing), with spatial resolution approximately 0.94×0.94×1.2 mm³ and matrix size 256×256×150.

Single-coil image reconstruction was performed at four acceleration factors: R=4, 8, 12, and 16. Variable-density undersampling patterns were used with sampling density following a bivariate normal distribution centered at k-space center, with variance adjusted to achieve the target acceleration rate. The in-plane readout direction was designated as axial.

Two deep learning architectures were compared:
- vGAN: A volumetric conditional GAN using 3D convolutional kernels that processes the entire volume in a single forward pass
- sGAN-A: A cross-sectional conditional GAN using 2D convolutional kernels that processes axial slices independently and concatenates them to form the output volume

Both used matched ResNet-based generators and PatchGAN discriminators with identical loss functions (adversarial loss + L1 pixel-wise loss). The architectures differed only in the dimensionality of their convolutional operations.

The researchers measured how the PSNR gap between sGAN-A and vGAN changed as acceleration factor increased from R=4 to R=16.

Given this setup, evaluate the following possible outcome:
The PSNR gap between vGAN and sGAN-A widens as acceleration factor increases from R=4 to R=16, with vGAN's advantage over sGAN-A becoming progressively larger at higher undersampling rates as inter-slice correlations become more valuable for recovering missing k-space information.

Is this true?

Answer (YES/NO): NO